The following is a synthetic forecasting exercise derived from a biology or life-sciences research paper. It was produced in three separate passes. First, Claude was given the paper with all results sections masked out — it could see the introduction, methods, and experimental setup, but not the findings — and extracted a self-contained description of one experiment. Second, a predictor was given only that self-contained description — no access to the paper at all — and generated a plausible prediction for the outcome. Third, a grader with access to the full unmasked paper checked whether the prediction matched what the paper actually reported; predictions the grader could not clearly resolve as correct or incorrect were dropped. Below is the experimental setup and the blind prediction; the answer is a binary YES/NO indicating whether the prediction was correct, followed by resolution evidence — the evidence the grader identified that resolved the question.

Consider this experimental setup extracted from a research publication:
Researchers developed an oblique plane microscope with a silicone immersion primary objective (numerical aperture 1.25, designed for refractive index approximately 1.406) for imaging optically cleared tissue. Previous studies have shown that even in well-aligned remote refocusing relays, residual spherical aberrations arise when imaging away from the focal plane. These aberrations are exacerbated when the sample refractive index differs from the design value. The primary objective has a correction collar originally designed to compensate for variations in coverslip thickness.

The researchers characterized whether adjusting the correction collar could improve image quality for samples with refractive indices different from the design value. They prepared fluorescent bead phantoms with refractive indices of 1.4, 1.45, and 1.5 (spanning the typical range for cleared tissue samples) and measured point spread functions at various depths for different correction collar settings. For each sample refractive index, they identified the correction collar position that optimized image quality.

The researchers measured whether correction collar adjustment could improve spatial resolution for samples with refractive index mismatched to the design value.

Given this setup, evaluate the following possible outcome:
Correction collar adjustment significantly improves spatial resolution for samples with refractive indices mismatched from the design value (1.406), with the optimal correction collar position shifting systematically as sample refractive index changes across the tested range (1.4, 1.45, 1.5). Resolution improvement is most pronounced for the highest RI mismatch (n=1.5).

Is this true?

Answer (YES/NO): NO